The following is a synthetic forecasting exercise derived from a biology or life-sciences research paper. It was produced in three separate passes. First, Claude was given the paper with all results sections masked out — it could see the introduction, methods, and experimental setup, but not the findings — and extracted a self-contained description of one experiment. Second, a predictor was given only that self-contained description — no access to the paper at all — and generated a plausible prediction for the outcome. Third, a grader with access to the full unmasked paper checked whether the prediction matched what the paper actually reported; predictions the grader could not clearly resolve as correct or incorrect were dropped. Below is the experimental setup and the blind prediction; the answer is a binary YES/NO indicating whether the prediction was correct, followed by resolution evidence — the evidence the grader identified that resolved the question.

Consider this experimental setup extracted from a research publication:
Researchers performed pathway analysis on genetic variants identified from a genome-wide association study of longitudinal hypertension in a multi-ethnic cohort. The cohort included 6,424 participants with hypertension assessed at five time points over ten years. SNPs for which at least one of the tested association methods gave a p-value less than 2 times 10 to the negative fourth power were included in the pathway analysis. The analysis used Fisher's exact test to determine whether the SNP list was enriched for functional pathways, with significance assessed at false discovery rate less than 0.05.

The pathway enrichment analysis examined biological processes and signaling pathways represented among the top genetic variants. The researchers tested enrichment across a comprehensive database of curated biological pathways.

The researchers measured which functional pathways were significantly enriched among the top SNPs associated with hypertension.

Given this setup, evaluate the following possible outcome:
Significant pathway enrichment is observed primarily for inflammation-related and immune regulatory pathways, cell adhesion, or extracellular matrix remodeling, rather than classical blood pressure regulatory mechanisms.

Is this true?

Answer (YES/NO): NO